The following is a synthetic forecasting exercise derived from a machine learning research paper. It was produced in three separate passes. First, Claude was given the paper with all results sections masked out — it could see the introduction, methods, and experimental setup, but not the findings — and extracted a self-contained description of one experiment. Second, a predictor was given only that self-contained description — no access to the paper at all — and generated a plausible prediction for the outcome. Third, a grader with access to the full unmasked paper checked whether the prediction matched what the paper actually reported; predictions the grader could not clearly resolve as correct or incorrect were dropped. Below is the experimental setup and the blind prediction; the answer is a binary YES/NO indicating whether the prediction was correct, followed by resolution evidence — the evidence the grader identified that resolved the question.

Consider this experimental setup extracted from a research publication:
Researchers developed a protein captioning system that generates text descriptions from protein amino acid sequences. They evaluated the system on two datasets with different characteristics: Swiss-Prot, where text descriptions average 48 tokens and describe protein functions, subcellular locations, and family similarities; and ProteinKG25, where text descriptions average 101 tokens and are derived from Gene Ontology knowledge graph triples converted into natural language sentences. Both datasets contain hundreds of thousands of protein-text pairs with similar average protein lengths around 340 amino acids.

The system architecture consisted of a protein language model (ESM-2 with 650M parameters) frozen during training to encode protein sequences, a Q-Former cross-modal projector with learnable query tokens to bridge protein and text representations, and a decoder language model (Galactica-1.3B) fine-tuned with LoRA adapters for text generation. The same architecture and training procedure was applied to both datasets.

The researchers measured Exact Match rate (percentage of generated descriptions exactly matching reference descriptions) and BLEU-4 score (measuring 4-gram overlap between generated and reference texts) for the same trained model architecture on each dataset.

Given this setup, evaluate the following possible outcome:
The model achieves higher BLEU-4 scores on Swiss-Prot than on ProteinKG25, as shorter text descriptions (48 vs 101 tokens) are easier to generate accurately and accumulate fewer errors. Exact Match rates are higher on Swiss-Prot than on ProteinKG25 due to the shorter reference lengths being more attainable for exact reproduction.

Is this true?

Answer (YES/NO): NO